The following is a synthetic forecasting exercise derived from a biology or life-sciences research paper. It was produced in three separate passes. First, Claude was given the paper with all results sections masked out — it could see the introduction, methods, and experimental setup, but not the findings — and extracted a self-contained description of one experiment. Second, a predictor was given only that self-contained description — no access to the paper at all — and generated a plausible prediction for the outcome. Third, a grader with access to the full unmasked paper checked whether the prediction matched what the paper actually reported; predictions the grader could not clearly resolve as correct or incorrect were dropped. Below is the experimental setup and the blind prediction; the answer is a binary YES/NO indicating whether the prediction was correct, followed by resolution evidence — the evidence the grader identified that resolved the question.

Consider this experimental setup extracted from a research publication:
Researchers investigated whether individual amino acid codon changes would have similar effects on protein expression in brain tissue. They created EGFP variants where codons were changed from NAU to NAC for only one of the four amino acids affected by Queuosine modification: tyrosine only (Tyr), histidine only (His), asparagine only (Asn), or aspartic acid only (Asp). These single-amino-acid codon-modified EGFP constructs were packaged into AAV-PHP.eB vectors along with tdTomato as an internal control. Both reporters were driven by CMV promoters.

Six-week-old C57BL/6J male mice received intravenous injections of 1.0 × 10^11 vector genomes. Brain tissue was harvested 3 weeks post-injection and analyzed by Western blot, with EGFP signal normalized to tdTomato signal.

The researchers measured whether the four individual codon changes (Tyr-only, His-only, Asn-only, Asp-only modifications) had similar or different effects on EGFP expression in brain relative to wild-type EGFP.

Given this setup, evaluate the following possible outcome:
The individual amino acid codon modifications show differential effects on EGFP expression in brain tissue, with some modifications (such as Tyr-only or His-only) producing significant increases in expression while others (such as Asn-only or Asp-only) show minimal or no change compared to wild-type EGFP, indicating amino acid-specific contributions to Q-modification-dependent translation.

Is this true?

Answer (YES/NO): NO